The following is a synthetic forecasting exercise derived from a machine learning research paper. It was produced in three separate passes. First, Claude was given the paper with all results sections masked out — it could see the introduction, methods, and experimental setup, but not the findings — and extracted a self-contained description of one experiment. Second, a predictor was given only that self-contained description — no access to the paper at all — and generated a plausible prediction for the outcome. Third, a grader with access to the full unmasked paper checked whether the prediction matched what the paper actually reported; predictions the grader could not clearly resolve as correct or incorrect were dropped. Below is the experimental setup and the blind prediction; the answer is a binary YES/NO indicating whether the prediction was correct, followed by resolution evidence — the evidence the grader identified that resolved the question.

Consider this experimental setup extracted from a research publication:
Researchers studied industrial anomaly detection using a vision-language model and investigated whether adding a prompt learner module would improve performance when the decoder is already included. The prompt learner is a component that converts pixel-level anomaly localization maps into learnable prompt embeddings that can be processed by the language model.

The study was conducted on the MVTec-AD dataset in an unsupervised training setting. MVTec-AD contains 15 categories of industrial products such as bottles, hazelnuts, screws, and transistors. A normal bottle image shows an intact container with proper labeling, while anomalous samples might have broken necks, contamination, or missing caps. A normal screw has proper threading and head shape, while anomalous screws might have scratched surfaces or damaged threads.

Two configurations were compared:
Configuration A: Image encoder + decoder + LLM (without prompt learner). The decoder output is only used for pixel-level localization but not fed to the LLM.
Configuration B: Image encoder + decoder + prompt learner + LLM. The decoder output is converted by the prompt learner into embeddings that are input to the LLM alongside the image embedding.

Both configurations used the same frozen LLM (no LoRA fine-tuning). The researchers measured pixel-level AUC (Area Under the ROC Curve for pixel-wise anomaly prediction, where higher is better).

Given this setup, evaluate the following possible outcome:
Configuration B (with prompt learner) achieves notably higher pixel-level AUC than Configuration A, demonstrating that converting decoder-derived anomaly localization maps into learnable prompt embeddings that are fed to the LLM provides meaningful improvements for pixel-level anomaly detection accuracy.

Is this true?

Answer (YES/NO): YES